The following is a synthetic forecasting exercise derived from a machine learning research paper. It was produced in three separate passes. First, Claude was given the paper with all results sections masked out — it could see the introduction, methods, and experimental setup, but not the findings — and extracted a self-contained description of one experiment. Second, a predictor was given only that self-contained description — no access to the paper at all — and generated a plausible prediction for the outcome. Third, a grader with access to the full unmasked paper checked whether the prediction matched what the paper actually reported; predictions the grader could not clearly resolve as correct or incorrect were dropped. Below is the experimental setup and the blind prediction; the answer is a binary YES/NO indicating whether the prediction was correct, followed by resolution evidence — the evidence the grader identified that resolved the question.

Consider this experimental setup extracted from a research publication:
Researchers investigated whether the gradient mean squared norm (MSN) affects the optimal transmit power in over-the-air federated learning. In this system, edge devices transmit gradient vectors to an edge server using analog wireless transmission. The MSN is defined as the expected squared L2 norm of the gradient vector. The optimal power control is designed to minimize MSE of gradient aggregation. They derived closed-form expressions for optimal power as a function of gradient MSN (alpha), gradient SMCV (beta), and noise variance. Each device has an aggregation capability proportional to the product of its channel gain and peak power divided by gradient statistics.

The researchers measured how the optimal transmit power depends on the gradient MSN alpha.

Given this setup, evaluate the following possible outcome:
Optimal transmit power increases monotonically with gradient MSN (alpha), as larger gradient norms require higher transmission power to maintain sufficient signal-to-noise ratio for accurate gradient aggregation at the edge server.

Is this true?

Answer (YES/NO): NO